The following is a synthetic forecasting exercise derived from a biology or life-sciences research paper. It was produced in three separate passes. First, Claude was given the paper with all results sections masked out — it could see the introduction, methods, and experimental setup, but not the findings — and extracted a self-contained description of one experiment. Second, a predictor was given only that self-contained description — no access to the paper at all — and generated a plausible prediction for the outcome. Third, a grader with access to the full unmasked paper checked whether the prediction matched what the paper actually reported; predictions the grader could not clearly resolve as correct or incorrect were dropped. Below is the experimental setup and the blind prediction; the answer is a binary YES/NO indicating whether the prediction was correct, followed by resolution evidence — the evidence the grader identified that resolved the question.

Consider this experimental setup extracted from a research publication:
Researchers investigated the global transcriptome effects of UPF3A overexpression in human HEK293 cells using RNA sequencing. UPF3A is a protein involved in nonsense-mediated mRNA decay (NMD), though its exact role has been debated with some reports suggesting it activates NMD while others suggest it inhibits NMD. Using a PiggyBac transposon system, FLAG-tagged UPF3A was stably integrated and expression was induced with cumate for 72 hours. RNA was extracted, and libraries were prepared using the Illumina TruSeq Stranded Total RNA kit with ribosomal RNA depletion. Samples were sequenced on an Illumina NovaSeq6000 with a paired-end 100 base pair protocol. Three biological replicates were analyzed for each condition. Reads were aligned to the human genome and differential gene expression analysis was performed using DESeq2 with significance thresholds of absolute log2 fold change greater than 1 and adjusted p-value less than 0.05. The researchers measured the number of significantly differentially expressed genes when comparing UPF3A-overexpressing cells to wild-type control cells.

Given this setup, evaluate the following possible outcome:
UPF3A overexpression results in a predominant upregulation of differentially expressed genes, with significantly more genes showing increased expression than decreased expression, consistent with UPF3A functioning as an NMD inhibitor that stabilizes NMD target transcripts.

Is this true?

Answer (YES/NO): NO